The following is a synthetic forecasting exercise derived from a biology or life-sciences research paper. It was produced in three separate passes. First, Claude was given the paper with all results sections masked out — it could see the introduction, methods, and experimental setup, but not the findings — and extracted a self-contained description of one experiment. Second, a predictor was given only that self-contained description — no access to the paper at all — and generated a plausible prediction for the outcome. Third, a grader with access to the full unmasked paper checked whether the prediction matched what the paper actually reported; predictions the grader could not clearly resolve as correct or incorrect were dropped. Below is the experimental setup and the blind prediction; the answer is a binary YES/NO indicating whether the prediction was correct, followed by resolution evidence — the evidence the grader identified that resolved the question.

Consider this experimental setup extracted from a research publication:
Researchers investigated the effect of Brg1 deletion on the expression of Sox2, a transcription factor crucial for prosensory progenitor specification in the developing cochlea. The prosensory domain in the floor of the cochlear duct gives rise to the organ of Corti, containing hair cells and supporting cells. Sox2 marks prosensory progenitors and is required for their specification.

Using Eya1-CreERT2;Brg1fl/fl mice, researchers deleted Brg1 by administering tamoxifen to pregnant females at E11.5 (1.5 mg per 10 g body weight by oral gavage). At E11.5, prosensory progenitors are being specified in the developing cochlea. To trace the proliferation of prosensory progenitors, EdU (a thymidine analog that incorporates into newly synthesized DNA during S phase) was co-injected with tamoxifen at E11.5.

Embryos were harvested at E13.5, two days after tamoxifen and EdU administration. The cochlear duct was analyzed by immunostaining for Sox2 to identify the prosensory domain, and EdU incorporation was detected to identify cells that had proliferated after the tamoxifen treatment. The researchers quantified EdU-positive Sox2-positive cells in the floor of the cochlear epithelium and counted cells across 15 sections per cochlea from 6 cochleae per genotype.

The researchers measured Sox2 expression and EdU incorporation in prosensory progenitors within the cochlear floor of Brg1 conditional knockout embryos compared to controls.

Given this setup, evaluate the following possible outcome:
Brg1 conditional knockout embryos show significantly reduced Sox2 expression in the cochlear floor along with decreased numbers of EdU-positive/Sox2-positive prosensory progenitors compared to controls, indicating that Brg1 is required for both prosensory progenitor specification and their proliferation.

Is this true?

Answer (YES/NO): NO